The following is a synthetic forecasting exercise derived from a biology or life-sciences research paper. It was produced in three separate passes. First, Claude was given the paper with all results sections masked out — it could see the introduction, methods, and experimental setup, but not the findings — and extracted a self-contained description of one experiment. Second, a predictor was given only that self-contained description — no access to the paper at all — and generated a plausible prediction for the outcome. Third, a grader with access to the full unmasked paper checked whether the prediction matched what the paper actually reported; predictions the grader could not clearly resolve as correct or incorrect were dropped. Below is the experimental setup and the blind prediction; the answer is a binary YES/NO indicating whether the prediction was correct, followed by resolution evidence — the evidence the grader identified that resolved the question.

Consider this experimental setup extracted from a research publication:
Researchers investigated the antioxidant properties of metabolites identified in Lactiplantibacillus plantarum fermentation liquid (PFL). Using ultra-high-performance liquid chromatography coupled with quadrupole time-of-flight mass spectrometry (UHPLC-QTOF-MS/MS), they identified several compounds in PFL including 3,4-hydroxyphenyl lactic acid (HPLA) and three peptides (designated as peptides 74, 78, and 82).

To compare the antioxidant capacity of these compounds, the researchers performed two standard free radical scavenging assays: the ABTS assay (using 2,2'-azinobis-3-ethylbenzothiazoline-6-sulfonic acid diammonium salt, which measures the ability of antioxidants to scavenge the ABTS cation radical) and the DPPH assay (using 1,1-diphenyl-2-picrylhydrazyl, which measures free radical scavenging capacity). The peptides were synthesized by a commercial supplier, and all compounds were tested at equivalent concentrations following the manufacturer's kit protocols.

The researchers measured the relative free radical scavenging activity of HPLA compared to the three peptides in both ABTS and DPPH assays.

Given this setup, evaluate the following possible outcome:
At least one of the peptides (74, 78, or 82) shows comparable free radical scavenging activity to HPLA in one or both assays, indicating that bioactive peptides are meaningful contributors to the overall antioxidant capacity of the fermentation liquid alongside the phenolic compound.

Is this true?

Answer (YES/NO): NO